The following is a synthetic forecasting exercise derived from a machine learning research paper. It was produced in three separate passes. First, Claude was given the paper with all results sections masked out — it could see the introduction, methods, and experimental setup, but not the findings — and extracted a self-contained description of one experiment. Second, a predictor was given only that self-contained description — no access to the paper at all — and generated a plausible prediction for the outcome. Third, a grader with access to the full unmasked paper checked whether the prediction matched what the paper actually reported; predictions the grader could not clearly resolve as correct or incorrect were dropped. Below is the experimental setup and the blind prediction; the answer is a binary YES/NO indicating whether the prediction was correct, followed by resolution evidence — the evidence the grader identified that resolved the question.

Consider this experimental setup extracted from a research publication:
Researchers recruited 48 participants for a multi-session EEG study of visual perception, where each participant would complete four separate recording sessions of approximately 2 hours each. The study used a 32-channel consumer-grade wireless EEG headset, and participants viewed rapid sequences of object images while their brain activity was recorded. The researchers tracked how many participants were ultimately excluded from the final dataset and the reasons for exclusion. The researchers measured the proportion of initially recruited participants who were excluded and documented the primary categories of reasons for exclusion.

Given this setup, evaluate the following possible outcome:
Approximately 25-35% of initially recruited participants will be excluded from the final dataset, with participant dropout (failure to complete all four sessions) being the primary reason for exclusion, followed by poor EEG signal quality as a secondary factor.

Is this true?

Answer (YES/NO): NO